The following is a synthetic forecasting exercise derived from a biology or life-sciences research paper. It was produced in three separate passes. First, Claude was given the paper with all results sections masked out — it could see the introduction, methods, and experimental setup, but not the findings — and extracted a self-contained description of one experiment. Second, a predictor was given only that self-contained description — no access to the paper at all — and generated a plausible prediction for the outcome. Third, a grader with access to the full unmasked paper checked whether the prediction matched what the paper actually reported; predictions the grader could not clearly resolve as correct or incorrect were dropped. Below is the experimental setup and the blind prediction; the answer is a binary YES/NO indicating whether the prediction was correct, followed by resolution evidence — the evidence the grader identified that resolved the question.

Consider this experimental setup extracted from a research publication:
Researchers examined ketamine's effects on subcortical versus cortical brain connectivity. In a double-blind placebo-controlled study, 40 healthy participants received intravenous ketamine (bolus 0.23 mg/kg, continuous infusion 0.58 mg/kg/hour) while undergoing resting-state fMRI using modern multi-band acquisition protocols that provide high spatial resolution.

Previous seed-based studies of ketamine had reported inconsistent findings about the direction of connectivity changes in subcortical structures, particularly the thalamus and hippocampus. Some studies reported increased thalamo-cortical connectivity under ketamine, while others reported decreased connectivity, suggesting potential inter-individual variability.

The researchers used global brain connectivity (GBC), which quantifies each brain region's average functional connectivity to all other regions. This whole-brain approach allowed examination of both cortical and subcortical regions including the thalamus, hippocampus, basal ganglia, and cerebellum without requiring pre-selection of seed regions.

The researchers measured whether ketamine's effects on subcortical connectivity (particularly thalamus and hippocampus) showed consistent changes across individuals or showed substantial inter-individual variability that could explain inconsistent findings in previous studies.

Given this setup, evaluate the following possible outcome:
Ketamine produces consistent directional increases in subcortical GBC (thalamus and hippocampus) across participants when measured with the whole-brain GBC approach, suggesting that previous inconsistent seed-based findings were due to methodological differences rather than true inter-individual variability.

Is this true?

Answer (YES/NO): NO